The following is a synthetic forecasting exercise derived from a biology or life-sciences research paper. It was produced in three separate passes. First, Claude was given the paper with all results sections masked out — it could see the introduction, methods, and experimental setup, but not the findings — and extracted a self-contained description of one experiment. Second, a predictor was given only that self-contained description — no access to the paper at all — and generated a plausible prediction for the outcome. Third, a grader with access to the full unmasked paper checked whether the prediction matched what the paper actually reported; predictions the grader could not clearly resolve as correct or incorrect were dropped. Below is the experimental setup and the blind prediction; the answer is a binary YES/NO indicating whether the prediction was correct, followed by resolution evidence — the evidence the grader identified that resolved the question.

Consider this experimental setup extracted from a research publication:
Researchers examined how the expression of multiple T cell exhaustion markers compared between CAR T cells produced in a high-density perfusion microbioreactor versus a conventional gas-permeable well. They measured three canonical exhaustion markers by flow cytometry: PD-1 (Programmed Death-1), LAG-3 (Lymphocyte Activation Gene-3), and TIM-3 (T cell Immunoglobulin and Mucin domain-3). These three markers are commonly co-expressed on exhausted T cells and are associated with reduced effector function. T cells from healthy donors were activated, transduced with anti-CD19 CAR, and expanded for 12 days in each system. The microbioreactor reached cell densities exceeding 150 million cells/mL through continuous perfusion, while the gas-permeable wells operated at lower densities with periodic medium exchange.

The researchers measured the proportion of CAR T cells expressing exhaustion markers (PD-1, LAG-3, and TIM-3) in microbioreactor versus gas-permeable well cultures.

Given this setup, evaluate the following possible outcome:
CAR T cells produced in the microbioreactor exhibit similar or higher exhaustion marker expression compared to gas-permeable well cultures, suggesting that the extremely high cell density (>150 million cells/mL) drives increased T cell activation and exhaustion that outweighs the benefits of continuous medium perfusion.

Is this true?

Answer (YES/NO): NO